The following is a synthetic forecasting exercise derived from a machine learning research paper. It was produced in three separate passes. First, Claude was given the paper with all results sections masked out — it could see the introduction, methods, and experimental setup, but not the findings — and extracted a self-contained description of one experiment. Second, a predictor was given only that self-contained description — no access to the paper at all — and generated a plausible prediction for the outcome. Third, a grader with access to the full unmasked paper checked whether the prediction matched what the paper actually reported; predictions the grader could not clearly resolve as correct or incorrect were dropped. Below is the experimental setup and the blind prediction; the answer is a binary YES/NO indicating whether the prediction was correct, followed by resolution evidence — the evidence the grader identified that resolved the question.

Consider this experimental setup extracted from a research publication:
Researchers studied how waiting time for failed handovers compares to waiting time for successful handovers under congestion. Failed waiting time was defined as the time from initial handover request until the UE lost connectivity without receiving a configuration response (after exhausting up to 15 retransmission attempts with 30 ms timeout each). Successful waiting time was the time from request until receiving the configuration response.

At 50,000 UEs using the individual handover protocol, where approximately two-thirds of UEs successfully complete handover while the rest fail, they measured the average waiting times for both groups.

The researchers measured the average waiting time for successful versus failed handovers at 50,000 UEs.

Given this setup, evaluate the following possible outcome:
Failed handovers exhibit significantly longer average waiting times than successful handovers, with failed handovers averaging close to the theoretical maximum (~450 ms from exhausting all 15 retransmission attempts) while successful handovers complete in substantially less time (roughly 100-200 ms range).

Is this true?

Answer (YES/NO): NO